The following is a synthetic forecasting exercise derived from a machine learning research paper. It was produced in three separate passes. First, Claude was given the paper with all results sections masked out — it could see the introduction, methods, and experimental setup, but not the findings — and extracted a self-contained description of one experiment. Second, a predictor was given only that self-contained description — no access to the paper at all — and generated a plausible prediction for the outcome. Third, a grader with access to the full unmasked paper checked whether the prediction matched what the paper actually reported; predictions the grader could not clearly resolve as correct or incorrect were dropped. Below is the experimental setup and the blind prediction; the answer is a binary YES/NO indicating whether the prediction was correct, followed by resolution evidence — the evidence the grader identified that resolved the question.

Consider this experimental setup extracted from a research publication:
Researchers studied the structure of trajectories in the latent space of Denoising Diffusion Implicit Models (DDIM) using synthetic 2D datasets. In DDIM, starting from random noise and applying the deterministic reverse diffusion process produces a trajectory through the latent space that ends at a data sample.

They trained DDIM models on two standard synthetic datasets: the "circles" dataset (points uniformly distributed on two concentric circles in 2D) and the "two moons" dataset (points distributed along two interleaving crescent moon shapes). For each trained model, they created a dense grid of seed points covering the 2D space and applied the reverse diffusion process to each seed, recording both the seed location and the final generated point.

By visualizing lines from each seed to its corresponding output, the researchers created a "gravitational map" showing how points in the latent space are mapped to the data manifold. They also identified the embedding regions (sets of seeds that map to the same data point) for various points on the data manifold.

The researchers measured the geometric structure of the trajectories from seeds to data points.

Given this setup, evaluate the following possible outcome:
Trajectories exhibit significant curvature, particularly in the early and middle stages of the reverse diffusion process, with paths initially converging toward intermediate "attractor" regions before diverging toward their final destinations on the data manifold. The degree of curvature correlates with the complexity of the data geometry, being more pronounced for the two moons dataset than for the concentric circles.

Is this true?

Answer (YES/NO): NO